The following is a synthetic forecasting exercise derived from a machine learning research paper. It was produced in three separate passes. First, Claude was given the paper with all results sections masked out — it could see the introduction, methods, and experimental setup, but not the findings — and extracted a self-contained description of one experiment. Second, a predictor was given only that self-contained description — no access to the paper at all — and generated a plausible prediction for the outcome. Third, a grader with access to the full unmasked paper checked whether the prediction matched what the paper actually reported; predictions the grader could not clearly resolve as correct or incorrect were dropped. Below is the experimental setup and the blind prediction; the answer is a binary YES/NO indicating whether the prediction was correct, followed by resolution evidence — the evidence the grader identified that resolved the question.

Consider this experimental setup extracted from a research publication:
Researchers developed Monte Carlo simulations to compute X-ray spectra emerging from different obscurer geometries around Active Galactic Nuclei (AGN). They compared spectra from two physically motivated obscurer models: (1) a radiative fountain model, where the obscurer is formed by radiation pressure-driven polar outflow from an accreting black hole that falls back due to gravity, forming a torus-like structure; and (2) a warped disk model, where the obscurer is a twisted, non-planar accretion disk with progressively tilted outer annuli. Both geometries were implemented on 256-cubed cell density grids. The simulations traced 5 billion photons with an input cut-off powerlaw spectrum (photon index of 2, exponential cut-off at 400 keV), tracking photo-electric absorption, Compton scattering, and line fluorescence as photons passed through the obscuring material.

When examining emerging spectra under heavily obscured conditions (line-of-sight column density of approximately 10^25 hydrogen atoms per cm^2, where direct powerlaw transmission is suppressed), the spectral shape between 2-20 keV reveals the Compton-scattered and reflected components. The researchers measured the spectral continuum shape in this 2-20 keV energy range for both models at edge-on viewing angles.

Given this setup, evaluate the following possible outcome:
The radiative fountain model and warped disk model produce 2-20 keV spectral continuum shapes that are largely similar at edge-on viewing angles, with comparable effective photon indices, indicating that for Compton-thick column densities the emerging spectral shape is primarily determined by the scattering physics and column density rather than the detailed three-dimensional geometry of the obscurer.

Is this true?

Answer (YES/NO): NO